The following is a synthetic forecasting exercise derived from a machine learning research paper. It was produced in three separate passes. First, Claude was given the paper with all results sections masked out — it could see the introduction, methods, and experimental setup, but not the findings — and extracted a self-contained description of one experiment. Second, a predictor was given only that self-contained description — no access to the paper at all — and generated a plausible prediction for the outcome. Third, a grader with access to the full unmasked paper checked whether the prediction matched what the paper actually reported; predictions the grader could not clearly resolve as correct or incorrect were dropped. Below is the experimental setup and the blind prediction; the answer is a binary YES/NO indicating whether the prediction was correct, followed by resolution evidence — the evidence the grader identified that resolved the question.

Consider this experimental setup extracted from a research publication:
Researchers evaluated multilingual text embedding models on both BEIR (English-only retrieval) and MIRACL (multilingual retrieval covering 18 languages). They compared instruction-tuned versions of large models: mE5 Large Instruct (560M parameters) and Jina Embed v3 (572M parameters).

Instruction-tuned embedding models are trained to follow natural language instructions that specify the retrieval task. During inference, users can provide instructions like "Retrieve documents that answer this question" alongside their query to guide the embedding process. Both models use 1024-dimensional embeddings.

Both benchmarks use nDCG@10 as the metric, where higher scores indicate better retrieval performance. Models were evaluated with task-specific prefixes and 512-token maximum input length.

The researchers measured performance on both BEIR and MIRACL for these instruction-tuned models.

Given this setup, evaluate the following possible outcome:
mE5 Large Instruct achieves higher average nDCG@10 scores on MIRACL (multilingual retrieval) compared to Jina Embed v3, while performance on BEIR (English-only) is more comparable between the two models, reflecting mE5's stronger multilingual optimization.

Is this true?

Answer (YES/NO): YES